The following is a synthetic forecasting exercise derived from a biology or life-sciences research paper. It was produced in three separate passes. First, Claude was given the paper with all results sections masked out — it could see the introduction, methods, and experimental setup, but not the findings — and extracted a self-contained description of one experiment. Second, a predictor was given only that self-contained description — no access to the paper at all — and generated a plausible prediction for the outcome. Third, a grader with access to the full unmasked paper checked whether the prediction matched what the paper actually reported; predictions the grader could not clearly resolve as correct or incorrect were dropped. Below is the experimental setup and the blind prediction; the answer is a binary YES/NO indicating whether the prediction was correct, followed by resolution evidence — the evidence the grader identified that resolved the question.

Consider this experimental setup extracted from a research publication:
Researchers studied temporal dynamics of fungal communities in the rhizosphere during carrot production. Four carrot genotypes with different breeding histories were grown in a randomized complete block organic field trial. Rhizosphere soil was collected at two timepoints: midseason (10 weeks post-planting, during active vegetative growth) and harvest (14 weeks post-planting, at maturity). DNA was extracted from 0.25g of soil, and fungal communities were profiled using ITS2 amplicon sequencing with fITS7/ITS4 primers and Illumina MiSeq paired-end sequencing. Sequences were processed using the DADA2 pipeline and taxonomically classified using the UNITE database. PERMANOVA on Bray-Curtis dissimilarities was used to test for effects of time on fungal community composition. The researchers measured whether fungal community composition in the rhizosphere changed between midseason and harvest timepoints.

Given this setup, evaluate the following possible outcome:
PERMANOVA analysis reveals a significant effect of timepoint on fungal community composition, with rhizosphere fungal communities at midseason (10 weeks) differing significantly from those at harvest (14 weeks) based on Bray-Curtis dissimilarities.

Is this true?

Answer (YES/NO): YES